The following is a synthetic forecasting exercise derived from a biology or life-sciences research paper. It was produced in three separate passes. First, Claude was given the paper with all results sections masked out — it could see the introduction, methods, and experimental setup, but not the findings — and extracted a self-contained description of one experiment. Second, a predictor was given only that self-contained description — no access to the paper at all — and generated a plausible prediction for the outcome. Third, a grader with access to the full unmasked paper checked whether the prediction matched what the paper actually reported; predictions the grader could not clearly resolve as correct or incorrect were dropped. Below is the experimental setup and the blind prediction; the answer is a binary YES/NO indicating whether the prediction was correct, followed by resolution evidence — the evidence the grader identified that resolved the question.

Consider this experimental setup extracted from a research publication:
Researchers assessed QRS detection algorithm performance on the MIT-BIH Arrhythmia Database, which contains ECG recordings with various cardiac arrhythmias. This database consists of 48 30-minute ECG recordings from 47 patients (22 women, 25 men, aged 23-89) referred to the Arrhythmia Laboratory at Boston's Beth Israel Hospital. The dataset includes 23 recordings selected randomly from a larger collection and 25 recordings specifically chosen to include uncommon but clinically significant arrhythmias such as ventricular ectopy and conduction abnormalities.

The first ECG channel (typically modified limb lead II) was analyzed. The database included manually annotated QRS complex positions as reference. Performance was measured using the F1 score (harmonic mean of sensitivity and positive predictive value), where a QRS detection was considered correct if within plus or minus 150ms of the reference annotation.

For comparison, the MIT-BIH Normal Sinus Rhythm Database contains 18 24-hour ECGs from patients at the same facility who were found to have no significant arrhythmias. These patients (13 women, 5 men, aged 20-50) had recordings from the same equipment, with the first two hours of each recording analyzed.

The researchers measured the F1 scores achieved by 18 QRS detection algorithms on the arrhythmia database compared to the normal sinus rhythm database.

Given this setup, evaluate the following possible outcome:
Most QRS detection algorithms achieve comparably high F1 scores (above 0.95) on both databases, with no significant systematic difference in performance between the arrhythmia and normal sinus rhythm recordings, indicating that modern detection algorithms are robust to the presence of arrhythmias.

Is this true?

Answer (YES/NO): NO